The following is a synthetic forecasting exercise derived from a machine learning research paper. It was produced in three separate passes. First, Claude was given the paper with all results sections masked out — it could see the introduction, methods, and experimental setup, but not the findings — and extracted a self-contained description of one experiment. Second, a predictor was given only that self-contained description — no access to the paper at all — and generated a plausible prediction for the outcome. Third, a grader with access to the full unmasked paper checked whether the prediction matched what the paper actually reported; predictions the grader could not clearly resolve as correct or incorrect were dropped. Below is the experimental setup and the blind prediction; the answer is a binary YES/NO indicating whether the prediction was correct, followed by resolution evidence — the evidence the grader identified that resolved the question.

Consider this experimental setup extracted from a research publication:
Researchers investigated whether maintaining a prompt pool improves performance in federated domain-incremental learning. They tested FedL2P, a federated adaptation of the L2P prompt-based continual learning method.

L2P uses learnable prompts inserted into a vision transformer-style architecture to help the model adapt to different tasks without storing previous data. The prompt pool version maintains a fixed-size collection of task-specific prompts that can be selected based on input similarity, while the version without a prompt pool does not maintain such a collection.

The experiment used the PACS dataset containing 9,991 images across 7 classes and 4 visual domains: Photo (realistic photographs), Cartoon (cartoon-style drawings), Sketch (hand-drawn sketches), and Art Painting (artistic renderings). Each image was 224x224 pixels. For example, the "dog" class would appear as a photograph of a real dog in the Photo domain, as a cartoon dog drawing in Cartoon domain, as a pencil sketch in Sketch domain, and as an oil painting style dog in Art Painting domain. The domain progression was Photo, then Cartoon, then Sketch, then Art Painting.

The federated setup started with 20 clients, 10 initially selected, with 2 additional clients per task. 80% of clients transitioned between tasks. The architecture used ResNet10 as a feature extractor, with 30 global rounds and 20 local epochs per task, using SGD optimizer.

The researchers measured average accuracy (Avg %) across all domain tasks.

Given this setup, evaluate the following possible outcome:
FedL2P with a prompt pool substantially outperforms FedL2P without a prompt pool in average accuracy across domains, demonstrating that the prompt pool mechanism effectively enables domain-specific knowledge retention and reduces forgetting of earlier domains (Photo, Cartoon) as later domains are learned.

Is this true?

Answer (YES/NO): NO